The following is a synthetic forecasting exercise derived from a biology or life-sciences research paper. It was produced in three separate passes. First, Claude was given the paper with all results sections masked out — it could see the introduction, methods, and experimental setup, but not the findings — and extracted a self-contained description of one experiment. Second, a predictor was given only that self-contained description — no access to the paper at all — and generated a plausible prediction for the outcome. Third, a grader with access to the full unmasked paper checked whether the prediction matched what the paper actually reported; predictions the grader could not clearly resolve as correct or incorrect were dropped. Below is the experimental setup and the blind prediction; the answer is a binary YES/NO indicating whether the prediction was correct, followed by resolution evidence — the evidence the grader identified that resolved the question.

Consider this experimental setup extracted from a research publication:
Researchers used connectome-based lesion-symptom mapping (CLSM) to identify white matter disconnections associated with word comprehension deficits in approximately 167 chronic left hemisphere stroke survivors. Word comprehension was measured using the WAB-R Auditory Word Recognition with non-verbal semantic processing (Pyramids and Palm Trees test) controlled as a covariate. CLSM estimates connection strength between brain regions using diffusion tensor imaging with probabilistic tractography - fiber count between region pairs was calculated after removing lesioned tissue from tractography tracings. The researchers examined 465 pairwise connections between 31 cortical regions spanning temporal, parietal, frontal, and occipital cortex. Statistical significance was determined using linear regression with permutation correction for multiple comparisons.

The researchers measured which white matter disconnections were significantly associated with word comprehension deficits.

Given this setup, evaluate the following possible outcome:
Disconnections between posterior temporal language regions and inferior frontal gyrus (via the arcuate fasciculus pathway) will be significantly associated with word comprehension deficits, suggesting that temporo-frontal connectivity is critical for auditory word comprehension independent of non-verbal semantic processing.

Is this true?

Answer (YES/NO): NO